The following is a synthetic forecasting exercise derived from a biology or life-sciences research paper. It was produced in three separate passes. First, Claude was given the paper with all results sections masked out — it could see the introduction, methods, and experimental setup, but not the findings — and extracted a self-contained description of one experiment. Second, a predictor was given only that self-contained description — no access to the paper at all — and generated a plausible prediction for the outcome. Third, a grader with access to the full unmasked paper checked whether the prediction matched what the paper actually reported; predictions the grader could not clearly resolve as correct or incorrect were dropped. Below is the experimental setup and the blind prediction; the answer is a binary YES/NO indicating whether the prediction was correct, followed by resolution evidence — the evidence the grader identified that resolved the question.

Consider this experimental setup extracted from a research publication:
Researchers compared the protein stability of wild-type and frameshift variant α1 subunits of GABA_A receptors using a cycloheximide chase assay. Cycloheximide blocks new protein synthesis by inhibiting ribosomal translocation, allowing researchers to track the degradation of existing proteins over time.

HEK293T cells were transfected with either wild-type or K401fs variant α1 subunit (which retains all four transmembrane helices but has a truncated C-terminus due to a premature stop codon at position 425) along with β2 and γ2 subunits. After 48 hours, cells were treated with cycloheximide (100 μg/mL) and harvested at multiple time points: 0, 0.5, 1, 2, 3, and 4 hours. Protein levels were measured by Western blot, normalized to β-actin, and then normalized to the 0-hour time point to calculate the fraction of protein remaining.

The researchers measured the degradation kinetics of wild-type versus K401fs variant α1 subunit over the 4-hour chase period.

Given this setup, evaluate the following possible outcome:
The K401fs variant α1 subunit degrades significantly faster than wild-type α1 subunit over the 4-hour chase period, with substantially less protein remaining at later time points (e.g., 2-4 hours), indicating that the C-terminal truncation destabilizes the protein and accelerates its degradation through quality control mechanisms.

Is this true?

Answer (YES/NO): NO